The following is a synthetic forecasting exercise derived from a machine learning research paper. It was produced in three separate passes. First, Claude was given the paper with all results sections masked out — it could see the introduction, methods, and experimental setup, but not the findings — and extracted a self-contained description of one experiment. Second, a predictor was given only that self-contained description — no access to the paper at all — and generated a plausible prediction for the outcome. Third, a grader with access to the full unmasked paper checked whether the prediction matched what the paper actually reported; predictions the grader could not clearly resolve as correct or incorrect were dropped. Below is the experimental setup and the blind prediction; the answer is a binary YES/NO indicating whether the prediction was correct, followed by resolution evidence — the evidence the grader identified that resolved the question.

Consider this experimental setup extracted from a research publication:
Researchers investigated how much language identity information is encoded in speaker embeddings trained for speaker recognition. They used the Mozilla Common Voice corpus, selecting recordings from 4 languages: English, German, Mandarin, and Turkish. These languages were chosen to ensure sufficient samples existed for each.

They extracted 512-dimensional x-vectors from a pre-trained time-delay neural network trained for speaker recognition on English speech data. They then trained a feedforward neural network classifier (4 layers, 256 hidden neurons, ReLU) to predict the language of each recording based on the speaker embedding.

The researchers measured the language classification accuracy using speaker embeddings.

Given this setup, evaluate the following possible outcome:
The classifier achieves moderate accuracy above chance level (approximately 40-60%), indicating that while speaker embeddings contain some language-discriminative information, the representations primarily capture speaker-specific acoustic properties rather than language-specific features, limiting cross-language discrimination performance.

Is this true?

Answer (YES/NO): NO